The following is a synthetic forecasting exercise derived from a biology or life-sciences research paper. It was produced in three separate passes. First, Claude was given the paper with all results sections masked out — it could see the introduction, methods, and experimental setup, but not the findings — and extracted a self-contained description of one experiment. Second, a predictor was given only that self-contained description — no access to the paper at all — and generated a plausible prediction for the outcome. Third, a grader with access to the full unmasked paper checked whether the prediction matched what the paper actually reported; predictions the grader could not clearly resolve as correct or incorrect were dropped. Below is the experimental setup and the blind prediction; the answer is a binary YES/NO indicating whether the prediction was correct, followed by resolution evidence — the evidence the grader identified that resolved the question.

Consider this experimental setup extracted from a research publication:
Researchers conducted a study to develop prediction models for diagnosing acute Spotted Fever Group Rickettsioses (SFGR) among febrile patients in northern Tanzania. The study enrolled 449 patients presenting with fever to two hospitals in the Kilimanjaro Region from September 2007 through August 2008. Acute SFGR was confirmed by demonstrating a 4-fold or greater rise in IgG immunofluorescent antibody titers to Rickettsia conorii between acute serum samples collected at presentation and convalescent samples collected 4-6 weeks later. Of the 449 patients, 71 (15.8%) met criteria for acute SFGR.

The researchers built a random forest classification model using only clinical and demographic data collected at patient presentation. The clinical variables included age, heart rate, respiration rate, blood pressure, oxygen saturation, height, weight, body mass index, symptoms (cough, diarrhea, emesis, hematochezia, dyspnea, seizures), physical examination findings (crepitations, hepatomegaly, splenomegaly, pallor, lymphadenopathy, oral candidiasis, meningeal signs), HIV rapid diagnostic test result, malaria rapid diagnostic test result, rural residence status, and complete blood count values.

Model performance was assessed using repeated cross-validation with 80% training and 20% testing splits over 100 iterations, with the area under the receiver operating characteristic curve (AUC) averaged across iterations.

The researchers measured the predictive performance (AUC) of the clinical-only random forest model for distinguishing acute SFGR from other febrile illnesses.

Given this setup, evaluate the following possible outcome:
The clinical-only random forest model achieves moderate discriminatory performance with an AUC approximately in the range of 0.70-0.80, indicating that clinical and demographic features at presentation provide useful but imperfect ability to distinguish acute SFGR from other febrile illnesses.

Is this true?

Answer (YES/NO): NO